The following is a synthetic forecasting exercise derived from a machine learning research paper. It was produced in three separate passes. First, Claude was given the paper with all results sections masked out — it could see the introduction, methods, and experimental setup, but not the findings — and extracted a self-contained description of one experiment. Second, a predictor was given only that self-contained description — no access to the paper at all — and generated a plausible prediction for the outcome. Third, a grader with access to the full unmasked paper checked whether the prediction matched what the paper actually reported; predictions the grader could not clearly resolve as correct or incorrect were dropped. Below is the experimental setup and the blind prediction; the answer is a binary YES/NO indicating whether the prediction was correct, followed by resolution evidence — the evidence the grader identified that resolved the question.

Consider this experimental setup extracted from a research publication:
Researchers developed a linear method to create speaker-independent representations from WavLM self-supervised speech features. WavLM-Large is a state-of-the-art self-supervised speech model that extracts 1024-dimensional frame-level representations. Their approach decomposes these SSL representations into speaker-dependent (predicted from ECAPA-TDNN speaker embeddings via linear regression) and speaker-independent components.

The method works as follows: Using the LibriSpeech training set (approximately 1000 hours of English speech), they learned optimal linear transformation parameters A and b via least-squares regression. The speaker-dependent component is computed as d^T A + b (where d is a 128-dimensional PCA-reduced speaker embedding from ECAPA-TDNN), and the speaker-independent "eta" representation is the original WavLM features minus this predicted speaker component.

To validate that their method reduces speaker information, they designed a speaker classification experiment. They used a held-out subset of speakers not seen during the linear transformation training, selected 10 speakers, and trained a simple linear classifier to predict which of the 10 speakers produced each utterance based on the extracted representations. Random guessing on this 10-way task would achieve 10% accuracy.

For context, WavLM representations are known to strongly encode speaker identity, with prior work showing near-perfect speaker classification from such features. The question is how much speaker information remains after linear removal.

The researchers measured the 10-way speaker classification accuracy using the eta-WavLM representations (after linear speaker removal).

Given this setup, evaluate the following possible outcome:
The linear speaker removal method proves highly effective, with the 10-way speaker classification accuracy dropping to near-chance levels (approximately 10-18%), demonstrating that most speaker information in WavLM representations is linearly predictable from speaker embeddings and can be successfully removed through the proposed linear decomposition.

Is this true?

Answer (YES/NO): NO